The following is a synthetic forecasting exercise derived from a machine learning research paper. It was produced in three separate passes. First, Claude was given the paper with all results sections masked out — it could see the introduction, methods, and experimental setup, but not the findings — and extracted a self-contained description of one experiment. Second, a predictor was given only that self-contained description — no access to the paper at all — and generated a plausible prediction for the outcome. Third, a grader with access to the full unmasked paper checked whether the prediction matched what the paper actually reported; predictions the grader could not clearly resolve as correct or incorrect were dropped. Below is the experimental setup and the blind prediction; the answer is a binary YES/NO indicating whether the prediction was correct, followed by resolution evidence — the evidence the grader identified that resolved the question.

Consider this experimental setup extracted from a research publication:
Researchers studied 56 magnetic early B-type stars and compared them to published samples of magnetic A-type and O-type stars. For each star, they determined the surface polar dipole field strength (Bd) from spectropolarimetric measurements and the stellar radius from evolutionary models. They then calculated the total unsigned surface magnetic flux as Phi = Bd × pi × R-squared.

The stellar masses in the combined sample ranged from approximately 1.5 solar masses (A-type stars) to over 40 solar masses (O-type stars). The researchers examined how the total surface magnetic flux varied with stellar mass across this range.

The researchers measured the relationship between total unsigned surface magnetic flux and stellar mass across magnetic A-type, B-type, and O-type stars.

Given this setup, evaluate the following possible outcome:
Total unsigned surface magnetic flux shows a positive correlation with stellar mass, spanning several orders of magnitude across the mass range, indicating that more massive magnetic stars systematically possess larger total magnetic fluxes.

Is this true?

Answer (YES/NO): YES